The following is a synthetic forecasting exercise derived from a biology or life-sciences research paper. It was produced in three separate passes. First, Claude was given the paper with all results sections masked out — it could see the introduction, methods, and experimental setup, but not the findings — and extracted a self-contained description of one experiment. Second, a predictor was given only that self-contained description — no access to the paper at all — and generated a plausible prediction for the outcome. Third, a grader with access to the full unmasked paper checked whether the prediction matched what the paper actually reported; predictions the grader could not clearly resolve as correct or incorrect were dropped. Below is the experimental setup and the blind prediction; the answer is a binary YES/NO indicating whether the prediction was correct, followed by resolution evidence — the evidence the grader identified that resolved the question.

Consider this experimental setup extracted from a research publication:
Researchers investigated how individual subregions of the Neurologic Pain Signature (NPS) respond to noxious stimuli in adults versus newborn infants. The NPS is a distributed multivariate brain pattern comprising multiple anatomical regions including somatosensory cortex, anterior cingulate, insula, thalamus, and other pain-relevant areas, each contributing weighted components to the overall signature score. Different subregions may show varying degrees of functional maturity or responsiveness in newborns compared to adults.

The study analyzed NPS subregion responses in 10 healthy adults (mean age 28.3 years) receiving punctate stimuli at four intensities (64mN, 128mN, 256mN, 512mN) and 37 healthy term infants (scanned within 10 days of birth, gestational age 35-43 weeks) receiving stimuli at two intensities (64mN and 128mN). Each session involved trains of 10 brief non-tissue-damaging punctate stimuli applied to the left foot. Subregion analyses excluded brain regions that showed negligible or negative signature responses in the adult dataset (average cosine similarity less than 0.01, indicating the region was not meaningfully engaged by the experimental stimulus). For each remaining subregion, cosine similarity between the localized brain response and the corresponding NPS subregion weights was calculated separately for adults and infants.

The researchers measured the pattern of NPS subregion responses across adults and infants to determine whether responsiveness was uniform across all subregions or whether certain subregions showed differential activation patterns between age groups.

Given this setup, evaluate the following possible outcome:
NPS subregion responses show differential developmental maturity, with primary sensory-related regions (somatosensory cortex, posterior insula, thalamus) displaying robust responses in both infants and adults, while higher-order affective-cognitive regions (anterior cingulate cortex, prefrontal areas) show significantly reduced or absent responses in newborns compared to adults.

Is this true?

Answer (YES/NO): NO